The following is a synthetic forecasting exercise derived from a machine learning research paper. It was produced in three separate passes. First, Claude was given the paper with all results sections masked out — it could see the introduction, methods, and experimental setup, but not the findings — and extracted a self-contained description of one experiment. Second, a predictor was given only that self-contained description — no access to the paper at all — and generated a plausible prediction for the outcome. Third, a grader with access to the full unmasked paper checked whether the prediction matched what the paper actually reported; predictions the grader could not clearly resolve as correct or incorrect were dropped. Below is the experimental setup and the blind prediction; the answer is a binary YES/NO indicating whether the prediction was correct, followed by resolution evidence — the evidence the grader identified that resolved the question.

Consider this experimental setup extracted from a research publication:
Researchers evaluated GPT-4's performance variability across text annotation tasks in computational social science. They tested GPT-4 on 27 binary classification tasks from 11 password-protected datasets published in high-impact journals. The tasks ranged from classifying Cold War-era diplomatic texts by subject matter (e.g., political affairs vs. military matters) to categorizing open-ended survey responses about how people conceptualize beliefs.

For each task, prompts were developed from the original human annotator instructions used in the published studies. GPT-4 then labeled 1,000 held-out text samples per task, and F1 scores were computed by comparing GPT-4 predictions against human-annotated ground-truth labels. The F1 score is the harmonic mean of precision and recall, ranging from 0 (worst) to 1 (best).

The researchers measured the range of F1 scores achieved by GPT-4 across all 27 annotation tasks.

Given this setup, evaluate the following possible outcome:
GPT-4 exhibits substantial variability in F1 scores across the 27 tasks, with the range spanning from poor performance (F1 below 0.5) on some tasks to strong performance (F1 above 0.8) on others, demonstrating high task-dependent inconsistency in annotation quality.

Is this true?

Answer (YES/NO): YES